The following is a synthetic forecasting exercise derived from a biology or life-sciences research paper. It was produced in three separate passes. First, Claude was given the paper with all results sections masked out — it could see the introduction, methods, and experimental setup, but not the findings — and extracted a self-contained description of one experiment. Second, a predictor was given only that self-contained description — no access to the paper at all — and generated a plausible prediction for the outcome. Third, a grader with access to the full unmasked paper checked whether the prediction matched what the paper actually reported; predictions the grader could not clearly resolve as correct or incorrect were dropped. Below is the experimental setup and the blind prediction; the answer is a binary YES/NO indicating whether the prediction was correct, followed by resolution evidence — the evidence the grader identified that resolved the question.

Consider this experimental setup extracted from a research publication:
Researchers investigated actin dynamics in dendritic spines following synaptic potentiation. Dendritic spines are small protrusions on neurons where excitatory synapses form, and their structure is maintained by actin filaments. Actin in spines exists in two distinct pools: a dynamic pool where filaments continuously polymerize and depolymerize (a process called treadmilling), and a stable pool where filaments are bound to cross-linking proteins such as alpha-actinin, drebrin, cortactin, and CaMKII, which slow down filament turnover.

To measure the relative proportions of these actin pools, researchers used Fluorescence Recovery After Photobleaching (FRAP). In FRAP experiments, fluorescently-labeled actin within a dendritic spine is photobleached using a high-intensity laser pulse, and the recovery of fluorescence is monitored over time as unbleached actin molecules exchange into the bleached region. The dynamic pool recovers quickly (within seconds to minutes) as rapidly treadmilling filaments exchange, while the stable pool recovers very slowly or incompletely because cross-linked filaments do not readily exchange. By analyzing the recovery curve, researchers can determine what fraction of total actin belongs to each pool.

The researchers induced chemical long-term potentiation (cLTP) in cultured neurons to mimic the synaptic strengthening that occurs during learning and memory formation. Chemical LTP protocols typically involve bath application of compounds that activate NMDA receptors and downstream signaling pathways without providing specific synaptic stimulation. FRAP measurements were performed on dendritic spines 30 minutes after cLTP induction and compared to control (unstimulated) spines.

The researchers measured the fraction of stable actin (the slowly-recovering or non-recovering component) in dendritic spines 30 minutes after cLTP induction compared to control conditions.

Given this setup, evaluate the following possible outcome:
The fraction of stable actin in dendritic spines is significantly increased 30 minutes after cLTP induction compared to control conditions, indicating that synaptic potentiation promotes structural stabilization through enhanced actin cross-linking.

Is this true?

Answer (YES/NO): YES